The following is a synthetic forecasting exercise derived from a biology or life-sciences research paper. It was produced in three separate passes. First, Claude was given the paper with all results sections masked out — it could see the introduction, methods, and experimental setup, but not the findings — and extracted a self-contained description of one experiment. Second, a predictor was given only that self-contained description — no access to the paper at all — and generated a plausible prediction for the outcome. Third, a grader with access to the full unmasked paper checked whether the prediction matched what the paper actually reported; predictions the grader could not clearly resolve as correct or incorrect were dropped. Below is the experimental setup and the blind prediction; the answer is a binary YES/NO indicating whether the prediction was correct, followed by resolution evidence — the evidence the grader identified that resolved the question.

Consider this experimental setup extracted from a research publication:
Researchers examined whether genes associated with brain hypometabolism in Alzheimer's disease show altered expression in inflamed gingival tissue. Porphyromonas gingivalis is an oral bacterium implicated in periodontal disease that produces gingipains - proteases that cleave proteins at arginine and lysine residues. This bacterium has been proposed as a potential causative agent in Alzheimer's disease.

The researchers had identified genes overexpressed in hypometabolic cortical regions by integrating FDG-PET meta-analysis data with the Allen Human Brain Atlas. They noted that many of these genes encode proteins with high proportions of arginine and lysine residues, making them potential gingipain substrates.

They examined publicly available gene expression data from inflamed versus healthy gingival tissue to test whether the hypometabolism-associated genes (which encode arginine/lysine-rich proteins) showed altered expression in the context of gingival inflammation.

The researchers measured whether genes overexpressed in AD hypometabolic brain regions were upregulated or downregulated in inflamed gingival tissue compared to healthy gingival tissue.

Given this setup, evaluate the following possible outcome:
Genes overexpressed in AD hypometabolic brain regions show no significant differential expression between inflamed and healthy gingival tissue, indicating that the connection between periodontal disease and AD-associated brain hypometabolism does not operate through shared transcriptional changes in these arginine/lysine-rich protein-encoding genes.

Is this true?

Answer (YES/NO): NO